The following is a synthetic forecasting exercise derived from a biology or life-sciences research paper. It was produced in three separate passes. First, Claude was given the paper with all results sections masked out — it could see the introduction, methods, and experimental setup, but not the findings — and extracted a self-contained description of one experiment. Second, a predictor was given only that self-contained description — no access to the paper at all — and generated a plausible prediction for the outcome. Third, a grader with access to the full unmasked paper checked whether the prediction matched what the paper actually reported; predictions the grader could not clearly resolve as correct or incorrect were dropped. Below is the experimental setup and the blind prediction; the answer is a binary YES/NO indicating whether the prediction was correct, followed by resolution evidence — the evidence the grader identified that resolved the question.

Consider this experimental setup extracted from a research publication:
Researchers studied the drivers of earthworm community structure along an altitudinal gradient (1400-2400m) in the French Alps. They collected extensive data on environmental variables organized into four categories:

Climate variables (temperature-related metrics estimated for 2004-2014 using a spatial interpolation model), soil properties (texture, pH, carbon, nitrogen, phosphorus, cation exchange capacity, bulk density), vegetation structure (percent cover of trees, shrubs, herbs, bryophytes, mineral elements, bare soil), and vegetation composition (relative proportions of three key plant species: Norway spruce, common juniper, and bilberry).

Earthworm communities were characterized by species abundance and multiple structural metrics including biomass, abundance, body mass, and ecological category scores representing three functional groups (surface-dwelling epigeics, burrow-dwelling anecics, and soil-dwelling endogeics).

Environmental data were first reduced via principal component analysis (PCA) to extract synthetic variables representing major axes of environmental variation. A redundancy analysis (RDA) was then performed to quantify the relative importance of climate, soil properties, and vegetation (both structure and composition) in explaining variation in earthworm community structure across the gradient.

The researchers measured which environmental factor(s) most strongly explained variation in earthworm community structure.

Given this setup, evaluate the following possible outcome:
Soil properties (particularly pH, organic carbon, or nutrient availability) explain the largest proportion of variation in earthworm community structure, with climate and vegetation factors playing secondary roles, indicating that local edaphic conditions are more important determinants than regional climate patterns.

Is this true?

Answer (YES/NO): NO